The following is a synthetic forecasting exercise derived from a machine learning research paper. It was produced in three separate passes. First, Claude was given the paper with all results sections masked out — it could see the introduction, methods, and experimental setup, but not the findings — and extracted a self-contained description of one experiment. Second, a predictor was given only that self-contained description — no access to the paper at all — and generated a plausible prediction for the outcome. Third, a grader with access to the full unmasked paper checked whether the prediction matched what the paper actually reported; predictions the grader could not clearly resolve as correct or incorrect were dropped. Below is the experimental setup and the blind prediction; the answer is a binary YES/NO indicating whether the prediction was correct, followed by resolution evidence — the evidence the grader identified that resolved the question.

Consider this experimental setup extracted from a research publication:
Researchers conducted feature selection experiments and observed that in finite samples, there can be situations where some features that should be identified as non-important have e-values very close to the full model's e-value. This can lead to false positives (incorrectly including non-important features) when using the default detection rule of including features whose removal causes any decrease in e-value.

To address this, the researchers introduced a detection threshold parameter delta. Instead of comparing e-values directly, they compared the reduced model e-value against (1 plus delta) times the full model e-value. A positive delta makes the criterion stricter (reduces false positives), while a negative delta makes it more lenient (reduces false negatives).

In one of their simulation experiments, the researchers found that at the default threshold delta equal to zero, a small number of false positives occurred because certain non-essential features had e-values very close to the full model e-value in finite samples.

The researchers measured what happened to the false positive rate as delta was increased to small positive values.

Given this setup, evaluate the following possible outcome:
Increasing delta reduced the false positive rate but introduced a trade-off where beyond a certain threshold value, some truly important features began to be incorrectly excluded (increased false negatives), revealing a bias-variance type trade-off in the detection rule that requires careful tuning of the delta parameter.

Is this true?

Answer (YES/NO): NO